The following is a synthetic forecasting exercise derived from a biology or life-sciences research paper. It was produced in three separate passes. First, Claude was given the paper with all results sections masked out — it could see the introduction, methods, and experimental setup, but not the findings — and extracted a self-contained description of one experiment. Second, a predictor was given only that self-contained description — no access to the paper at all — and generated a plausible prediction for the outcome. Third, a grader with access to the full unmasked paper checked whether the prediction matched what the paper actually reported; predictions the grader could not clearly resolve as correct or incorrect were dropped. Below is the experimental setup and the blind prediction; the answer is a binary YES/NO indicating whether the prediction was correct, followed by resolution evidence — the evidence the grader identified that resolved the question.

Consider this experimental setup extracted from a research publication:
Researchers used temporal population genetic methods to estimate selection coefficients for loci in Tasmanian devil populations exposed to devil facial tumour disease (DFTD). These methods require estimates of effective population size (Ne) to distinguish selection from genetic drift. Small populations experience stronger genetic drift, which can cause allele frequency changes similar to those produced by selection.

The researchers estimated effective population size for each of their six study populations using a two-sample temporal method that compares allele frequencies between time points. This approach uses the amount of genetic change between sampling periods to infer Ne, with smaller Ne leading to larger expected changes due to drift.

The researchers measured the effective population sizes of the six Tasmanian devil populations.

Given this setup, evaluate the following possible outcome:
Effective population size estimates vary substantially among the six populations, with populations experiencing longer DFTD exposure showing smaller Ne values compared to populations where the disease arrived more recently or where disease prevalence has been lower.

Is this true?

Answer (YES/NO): NO